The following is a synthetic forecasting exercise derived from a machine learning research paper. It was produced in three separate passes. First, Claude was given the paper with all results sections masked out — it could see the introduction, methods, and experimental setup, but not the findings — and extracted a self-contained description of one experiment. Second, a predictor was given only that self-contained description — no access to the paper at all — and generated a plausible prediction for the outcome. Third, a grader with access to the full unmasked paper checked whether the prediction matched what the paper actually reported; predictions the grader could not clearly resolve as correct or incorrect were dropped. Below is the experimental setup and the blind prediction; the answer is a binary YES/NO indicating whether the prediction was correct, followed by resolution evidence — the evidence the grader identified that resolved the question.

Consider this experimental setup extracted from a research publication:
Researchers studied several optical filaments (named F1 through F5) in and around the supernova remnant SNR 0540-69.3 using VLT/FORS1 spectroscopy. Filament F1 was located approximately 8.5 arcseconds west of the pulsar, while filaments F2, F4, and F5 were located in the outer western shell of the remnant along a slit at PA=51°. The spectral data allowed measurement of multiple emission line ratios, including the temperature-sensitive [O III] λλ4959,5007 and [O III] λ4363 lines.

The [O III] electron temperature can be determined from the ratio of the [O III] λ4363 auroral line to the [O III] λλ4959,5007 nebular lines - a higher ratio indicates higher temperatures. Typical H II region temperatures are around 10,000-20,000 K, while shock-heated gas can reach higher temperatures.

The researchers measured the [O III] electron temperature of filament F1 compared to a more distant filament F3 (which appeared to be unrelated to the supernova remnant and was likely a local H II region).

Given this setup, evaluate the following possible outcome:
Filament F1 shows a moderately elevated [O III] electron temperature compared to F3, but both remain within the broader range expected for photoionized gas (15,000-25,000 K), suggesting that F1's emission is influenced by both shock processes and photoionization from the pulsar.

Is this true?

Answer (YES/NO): NO